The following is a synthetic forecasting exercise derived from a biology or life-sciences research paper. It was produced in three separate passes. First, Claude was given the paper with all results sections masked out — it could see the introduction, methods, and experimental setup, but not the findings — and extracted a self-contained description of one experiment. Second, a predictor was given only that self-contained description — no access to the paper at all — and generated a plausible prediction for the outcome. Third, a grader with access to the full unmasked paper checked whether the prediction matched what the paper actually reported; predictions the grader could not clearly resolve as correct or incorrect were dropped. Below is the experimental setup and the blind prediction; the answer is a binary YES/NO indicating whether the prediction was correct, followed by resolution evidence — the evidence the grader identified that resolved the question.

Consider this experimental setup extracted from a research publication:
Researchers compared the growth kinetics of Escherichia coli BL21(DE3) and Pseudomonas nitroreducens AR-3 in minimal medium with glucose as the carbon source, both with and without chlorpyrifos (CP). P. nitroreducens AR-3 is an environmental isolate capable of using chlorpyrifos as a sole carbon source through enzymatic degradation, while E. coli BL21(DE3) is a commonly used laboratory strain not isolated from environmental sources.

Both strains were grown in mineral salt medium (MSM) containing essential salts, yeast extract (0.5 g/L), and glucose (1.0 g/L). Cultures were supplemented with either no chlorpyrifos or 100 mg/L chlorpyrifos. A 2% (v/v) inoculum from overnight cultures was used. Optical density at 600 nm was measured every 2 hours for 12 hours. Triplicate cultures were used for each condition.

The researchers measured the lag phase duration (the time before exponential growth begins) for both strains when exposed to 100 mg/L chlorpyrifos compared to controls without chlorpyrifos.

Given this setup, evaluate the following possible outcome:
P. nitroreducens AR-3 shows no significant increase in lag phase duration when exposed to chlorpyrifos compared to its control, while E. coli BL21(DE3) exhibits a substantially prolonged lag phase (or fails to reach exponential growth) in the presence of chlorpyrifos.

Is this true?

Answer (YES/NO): NO